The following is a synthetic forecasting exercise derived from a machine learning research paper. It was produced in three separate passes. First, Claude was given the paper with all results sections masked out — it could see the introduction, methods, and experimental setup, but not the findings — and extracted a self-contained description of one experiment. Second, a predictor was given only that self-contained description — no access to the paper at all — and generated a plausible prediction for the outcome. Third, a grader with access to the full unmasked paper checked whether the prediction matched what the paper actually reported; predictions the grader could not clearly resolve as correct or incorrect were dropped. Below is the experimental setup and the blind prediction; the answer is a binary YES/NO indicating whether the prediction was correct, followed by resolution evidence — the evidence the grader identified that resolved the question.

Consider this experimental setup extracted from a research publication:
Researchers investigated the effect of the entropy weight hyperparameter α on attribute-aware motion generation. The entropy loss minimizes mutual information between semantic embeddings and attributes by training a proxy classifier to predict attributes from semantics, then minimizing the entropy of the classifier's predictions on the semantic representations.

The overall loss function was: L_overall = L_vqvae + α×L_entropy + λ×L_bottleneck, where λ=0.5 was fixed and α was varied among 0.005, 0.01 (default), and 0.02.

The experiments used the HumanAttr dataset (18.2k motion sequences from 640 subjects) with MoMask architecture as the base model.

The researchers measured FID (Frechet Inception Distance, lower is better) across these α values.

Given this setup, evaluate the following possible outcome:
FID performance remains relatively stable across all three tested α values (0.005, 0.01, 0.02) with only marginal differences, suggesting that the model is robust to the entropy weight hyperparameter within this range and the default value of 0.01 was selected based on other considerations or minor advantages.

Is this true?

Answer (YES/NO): NO